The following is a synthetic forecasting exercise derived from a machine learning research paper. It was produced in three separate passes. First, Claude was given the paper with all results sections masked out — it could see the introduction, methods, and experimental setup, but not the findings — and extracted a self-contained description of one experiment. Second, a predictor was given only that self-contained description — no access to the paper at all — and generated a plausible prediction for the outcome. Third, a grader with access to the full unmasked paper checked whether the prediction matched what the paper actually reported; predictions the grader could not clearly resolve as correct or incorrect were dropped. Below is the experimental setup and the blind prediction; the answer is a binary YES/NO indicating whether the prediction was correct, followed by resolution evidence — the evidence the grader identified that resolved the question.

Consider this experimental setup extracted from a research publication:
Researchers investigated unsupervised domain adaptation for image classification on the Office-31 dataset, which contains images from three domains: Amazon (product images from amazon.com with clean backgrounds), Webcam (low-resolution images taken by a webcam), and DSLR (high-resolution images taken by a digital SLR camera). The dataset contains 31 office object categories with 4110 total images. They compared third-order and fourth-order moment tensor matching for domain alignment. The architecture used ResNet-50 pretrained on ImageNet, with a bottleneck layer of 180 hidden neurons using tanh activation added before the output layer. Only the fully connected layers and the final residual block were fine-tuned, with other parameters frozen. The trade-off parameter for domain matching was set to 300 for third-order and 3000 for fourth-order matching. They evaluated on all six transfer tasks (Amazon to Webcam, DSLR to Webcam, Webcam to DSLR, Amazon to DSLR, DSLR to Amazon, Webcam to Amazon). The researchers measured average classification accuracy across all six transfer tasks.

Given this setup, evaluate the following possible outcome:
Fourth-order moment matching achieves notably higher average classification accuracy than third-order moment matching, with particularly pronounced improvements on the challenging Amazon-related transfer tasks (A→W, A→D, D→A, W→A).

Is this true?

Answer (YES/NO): YES